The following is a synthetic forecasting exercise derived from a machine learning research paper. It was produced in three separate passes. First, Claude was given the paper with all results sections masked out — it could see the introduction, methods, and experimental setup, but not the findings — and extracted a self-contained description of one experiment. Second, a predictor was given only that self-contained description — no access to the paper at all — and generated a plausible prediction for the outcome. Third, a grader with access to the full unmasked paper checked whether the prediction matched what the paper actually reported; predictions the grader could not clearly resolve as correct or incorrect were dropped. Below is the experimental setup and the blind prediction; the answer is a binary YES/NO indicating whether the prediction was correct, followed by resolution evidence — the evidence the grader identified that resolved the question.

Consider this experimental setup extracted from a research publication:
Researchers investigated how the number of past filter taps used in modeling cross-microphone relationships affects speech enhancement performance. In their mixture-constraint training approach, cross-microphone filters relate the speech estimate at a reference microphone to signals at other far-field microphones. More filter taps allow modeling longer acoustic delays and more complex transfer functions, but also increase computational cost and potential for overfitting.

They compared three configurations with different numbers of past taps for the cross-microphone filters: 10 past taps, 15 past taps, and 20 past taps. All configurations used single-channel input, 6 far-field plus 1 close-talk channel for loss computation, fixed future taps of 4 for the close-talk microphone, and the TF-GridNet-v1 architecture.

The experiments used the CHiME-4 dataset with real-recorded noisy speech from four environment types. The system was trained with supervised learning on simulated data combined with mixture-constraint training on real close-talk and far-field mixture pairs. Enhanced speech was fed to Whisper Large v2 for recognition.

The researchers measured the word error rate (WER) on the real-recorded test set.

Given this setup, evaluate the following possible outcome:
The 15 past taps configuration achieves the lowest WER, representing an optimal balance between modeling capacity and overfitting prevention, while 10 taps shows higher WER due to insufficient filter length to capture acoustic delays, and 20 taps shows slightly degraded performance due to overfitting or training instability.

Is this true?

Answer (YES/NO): NO